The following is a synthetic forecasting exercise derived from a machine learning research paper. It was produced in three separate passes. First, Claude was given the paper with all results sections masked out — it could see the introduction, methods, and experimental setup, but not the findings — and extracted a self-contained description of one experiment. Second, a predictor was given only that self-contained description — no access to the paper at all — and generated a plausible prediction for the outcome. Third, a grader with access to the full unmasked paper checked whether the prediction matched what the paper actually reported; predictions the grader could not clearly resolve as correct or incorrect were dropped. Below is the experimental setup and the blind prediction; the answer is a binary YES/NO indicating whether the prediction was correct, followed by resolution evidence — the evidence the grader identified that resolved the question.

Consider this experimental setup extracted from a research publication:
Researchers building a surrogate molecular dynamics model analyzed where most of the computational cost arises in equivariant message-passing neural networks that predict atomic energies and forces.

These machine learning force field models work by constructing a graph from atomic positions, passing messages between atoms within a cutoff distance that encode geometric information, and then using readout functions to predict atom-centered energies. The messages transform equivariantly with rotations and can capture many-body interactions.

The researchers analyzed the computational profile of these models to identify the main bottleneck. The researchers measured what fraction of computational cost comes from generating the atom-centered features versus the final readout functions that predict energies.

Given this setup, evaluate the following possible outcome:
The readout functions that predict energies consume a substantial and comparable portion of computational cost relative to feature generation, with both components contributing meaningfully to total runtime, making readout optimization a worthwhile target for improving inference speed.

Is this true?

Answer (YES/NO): NO